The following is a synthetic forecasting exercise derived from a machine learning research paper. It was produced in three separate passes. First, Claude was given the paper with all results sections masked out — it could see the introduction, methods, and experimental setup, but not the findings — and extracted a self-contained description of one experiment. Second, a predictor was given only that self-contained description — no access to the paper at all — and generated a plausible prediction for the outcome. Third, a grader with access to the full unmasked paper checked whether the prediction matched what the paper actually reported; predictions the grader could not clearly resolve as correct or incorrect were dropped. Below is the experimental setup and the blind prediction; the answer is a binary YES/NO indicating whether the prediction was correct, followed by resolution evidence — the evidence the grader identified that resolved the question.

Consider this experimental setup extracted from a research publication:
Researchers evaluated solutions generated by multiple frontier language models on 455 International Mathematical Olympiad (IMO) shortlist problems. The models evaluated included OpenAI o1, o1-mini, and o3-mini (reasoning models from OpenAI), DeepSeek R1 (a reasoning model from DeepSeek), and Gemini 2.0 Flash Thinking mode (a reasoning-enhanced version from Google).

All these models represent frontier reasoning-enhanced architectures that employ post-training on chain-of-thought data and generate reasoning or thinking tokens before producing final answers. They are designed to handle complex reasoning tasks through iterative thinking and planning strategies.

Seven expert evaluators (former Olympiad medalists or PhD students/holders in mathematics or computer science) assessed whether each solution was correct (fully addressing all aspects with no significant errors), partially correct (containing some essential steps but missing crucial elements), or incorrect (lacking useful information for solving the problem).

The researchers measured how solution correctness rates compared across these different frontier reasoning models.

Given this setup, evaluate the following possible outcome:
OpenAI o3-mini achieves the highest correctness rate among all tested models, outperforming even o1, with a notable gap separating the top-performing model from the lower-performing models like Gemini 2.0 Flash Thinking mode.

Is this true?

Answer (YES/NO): NO